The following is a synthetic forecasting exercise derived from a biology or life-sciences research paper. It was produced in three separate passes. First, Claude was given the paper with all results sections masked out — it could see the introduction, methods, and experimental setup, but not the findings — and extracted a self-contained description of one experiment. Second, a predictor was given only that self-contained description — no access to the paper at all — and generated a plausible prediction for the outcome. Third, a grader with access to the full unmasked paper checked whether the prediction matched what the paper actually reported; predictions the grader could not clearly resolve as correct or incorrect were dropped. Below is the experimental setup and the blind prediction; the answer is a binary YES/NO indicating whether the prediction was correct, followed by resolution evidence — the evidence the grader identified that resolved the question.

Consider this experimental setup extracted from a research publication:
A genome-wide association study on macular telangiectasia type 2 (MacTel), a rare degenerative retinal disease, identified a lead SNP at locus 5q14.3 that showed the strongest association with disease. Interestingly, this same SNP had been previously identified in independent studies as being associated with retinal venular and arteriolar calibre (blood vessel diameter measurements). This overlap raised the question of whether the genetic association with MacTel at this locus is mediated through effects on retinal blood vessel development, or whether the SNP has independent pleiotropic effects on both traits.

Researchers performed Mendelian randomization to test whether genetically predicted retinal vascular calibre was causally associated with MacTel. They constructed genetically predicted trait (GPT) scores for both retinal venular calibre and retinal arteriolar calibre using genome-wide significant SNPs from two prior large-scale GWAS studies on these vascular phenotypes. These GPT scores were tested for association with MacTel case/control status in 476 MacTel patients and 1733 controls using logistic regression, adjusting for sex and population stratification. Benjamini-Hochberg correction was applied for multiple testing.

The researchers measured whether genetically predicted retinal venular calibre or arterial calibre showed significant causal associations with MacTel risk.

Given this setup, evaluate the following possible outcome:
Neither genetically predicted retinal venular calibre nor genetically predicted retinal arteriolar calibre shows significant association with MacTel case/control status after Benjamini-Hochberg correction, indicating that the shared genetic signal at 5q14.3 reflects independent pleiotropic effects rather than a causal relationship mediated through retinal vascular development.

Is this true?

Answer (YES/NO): NO